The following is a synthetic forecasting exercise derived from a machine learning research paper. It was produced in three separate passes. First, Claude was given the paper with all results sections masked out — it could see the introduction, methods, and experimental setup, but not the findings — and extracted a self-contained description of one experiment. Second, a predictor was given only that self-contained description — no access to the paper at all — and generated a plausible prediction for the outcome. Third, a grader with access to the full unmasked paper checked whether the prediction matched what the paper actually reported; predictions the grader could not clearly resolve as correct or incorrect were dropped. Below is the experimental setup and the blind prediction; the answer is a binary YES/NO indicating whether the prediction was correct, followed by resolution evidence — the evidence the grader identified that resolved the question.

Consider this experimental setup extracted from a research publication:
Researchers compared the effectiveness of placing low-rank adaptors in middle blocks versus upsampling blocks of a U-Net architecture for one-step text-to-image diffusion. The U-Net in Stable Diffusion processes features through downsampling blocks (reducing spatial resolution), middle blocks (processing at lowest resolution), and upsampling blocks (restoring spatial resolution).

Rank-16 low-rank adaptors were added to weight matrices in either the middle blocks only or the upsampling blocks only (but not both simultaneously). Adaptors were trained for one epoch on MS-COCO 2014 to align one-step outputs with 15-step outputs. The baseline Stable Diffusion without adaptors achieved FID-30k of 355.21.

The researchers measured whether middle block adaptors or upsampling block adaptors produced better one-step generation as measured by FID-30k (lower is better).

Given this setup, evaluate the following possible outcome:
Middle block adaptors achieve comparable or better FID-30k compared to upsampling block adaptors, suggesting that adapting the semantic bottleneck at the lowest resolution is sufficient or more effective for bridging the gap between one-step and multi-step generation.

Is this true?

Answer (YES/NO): NO